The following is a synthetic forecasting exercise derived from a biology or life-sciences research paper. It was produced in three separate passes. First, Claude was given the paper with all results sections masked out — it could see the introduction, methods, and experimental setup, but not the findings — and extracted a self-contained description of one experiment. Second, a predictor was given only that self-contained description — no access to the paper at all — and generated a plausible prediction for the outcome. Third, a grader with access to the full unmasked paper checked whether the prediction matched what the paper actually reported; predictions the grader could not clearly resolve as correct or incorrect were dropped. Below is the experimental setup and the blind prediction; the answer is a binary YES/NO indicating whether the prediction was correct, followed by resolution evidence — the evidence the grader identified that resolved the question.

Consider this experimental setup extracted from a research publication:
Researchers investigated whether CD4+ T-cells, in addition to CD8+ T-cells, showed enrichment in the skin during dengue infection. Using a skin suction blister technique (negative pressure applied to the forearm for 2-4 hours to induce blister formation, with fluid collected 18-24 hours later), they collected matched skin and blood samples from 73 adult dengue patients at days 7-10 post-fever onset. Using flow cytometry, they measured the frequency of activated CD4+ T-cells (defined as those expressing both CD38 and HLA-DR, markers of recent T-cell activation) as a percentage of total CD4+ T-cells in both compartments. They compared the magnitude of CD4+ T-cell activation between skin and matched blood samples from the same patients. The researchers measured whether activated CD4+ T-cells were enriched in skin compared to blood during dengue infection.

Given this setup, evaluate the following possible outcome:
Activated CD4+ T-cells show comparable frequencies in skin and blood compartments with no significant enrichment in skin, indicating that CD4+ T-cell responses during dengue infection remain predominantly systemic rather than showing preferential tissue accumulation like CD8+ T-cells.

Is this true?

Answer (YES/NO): NO